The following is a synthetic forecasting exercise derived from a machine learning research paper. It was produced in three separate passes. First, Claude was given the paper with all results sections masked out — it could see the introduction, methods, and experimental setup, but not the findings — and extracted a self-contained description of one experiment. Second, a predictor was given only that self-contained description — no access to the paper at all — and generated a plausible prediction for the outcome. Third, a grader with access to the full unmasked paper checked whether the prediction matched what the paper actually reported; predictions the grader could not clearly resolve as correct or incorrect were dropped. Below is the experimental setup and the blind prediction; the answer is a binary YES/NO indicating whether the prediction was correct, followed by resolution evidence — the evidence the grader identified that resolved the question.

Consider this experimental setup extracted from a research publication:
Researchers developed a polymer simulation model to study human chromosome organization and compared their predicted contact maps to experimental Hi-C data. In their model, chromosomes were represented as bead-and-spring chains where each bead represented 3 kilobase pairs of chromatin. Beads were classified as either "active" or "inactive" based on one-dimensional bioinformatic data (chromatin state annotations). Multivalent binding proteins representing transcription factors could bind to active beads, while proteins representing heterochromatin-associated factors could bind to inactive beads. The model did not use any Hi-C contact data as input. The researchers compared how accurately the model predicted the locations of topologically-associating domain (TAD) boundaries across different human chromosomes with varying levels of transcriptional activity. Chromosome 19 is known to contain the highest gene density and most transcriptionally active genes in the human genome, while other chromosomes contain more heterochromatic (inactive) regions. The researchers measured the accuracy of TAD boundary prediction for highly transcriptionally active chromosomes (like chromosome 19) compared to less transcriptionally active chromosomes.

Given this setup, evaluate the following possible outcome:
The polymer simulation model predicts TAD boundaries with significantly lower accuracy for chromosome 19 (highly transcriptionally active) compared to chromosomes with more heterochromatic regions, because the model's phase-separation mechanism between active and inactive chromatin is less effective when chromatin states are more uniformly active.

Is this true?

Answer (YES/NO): NO